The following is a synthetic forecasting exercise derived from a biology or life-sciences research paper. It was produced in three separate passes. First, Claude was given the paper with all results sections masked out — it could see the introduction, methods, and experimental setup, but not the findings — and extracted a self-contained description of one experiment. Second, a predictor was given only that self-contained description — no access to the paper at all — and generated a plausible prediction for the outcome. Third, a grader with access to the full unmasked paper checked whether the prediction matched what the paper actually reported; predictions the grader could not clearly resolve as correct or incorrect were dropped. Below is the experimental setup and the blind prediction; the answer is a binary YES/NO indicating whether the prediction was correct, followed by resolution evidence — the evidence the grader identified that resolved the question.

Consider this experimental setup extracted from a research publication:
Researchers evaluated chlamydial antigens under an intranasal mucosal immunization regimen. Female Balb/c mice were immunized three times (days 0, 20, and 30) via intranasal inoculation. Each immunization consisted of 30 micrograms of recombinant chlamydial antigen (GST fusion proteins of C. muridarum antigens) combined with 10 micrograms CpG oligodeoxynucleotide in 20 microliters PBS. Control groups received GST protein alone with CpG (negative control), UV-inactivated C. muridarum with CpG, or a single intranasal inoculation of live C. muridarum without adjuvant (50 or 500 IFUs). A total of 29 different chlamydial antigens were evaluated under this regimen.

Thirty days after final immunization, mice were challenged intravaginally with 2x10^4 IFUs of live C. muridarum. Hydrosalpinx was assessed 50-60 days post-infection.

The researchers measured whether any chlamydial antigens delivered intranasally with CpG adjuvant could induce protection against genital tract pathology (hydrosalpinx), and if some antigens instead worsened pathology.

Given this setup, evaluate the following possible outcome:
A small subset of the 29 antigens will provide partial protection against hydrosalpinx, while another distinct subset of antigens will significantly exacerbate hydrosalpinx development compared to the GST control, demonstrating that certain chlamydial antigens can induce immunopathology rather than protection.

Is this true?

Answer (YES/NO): NO